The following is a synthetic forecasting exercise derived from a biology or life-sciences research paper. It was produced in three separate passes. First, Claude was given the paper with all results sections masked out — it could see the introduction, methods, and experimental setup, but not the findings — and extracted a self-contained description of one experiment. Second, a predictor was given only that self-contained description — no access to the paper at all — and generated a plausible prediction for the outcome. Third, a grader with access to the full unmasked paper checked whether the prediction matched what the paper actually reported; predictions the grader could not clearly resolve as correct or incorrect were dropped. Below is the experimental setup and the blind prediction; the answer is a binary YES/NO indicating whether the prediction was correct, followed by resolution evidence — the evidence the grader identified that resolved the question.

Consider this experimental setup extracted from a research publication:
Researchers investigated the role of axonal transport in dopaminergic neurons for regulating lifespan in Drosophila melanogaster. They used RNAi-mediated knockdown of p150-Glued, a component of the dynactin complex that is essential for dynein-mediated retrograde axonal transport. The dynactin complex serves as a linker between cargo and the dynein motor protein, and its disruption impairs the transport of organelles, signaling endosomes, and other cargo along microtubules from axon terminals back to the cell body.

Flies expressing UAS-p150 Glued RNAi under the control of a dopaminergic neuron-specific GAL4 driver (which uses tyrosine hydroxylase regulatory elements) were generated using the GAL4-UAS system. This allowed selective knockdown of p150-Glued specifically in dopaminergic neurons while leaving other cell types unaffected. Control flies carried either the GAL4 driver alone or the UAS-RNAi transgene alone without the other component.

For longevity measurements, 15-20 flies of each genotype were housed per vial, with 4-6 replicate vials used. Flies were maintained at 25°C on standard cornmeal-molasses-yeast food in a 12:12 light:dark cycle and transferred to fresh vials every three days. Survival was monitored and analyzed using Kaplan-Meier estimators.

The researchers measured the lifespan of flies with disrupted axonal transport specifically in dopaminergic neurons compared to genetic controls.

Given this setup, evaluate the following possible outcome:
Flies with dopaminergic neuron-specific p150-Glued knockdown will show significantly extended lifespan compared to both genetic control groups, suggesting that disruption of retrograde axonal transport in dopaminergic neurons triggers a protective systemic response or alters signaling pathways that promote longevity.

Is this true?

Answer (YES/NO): YES